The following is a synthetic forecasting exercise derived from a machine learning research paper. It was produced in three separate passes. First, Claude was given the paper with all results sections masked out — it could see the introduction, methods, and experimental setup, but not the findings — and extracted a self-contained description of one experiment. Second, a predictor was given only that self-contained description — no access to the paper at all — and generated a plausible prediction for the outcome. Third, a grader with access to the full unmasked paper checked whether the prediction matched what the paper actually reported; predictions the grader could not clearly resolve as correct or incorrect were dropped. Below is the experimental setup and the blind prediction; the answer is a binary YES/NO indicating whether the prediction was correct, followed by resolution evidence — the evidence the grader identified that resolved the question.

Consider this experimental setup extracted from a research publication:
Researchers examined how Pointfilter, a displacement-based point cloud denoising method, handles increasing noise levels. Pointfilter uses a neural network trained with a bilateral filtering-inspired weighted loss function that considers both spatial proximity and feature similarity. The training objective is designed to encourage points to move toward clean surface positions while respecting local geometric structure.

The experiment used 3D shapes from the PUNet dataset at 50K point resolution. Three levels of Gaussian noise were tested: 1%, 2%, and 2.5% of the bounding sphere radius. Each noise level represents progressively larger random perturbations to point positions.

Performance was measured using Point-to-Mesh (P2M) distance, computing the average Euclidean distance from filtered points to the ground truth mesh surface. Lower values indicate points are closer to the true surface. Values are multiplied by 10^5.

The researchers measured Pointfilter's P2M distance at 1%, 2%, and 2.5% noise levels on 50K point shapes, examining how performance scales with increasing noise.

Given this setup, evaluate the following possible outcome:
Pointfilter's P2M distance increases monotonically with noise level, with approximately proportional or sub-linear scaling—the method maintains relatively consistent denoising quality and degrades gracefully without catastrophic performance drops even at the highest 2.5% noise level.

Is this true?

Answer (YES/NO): NO